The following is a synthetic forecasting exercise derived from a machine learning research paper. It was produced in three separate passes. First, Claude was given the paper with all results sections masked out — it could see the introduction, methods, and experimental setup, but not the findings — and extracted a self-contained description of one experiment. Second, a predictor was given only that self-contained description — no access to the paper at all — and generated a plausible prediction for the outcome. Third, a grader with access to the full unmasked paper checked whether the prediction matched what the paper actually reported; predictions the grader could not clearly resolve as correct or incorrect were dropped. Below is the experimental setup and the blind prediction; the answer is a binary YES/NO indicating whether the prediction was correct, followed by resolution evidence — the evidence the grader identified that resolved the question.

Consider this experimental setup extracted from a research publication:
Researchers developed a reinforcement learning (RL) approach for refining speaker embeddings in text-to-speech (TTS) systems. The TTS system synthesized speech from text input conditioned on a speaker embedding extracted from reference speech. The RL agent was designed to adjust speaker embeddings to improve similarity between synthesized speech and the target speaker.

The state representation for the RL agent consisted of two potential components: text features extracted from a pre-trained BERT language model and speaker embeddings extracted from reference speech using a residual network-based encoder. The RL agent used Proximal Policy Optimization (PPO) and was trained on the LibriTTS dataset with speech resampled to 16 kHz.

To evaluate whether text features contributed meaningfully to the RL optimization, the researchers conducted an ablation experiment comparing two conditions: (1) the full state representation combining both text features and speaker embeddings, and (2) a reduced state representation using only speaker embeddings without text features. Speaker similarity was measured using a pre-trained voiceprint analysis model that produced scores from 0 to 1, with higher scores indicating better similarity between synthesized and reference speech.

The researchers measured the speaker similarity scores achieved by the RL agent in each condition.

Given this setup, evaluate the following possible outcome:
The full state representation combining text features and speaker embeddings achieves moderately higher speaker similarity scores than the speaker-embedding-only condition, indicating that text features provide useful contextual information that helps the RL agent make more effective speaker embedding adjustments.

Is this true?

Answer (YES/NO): NO